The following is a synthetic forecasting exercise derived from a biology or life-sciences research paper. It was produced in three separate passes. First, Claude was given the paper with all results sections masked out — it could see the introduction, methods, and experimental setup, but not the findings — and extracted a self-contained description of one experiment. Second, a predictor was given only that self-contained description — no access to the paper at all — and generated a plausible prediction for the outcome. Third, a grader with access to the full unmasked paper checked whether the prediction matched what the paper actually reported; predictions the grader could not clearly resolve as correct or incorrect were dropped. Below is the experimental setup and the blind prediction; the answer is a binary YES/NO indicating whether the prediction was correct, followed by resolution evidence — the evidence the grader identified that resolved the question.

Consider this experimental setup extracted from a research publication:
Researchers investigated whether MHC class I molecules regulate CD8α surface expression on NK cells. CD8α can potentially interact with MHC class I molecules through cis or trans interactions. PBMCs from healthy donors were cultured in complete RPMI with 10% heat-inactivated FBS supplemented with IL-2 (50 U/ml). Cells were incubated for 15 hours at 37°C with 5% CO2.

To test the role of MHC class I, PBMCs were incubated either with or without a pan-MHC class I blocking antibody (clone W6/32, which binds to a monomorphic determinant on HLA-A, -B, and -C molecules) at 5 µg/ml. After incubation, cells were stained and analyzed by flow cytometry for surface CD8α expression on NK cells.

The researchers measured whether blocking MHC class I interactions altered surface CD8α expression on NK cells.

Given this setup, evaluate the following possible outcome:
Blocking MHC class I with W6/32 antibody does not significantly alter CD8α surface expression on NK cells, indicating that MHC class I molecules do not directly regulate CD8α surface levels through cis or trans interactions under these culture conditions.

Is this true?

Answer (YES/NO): NO